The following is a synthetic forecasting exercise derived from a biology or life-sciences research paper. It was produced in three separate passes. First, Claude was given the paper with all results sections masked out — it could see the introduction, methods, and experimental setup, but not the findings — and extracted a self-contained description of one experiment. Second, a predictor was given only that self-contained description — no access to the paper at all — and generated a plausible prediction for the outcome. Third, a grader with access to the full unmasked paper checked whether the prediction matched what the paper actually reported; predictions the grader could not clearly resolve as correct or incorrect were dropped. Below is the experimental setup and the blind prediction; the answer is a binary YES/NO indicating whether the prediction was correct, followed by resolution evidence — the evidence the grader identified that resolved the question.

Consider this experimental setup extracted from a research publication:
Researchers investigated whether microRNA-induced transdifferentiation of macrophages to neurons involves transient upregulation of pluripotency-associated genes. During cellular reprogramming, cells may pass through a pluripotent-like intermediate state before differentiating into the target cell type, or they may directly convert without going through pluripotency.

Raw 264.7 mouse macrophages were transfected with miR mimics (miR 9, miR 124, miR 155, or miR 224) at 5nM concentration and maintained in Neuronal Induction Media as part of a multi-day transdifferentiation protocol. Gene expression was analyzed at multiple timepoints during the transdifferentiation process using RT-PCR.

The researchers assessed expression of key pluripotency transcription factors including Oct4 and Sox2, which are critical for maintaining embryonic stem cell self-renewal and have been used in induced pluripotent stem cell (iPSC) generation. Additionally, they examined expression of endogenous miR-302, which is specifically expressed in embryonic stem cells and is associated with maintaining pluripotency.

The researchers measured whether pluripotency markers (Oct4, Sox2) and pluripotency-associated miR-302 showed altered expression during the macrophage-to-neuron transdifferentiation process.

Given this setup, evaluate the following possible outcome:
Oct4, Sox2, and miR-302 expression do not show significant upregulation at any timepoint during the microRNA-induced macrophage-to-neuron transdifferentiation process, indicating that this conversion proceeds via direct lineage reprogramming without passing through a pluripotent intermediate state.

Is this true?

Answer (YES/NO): NO